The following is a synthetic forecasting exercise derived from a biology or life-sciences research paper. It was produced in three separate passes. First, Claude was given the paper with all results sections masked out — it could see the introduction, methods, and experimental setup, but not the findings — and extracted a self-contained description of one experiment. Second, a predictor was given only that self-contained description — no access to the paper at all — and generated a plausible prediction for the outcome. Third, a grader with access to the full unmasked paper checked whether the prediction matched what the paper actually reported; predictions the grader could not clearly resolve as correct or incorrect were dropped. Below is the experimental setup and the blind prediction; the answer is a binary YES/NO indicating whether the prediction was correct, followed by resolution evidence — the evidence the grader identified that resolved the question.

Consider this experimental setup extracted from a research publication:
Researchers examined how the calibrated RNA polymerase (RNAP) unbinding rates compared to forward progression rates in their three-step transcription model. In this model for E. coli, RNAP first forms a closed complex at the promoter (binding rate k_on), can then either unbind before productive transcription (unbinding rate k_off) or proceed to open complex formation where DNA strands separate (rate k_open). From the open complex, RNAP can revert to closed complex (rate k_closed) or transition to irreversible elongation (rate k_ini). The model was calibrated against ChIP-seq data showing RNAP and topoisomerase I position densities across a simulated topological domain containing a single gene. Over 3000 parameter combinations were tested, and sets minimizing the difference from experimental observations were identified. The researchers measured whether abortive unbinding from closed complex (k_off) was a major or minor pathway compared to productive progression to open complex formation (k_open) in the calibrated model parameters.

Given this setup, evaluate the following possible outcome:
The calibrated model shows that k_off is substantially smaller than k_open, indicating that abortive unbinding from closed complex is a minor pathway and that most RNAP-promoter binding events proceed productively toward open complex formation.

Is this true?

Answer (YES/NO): NO